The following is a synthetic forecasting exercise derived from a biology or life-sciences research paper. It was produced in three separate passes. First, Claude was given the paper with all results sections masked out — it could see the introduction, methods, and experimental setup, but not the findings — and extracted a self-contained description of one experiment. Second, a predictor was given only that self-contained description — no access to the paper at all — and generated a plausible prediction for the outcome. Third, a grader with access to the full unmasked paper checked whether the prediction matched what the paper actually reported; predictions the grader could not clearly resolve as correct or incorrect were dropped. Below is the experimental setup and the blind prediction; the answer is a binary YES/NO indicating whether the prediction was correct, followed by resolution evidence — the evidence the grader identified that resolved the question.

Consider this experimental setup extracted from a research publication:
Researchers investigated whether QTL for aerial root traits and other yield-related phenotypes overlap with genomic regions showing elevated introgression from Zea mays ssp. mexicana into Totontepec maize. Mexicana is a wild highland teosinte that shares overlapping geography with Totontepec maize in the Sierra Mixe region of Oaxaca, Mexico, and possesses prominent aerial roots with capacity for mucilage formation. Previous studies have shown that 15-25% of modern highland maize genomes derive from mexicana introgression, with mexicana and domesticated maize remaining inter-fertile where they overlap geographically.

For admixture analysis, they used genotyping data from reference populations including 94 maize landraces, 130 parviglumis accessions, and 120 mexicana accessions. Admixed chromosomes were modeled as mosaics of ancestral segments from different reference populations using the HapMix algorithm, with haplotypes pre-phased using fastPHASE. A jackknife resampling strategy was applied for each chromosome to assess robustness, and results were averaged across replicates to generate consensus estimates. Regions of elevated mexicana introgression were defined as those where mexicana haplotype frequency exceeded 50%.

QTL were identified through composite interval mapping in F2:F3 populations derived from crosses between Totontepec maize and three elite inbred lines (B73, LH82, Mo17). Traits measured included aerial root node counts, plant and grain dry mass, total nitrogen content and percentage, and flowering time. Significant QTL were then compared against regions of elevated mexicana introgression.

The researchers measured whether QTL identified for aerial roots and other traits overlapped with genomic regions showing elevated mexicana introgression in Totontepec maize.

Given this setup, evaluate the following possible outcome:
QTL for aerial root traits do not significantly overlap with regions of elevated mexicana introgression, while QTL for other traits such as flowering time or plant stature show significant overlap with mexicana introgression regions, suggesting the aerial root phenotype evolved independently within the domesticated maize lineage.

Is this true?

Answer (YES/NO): NO